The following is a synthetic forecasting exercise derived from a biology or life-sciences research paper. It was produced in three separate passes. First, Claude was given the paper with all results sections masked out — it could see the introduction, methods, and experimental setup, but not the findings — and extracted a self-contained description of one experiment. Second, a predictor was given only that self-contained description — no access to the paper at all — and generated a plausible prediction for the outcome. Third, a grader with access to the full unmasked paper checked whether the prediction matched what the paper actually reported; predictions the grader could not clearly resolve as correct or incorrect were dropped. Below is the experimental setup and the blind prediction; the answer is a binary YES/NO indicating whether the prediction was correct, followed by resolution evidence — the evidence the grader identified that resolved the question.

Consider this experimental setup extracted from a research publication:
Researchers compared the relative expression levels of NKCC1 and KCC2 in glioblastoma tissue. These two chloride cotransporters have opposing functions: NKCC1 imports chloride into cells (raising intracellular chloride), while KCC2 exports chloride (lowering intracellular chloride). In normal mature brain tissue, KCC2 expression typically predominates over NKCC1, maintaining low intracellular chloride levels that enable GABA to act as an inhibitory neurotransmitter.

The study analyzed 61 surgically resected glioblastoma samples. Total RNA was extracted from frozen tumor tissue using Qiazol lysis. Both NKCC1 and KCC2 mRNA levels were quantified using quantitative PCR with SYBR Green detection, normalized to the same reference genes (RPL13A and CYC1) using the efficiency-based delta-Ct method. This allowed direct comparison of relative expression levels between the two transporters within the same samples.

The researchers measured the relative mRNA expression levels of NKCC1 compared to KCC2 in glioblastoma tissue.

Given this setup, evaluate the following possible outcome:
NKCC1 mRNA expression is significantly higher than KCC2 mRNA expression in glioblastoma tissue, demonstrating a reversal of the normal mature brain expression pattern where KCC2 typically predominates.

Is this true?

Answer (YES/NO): YES